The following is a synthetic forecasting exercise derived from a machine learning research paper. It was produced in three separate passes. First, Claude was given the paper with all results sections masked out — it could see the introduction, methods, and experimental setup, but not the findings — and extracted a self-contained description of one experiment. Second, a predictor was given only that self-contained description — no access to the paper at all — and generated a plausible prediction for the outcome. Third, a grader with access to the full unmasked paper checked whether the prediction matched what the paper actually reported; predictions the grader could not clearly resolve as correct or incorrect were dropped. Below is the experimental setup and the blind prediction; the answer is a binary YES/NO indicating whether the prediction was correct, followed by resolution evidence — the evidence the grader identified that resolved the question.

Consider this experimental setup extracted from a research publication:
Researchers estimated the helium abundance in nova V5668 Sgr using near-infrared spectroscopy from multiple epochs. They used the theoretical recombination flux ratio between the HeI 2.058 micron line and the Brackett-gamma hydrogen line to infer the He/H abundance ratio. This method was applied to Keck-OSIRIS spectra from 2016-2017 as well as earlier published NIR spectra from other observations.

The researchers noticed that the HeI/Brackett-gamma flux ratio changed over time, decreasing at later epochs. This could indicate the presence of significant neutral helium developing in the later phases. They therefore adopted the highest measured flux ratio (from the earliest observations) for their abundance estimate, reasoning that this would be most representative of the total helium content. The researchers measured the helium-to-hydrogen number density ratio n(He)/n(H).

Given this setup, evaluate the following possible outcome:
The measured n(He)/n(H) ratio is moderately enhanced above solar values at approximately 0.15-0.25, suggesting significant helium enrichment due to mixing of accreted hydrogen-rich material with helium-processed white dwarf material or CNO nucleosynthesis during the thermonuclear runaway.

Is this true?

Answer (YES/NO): NO